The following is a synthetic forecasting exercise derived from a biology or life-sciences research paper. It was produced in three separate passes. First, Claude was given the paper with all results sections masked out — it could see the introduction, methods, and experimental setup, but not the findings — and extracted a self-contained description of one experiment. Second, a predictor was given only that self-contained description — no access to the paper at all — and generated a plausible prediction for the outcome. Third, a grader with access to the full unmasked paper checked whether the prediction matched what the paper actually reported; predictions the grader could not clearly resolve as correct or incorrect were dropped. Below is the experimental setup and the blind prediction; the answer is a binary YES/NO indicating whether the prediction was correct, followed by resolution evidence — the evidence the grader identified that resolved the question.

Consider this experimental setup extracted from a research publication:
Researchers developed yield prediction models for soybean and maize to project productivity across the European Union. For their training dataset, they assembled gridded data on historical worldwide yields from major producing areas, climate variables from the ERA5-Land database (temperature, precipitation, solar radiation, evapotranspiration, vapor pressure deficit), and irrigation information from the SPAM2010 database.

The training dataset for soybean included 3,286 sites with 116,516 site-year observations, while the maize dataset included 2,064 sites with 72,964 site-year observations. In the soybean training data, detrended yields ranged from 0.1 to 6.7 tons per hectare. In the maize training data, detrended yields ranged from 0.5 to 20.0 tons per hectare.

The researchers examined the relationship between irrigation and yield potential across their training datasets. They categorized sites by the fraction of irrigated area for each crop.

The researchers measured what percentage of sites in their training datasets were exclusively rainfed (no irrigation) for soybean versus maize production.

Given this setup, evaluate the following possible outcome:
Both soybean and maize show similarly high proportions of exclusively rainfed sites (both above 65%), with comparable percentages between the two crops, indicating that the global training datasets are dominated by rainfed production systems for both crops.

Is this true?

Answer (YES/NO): NO